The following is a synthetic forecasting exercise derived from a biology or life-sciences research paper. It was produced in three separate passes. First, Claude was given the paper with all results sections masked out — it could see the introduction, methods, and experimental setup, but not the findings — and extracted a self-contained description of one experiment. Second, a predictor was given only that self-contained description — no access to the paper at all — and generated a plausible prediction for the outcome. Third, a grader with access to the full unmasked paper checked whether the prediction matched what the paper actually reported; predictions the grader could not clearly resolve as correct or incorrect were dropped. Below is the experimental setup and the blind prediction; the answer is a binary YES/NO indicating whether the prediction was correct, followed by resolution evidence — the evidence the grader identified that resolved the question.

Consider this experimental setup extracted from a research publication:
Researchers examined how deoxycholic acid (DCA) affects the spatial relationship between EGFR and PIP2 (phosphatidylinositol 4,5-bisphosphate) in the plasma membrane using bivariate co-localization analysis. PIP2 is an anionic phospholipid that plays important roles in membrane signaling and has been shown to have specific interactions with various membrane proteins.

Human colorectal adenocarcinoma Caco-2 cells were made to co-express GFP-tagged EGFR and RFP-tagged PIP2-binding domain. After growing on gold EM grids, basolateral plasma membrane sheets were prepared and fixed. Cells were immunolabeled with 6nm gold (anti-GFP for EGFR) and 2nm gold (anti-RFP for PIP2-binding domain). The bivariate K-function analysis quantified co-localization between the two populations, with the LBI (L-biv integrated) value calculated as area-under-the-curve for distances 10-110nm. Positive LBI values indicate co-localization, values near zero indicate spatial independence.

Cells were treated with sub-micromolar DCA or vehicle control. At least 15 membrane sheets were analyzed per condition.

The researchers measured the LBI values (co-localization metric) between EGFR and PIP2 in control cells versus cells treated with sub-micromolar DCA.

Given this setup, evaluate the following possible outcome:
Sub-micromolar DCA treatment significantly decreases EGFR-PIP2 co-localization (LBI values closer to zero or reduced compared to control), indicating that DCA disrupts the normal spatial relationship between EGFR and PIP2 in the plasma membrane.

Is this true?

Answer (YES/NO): NO